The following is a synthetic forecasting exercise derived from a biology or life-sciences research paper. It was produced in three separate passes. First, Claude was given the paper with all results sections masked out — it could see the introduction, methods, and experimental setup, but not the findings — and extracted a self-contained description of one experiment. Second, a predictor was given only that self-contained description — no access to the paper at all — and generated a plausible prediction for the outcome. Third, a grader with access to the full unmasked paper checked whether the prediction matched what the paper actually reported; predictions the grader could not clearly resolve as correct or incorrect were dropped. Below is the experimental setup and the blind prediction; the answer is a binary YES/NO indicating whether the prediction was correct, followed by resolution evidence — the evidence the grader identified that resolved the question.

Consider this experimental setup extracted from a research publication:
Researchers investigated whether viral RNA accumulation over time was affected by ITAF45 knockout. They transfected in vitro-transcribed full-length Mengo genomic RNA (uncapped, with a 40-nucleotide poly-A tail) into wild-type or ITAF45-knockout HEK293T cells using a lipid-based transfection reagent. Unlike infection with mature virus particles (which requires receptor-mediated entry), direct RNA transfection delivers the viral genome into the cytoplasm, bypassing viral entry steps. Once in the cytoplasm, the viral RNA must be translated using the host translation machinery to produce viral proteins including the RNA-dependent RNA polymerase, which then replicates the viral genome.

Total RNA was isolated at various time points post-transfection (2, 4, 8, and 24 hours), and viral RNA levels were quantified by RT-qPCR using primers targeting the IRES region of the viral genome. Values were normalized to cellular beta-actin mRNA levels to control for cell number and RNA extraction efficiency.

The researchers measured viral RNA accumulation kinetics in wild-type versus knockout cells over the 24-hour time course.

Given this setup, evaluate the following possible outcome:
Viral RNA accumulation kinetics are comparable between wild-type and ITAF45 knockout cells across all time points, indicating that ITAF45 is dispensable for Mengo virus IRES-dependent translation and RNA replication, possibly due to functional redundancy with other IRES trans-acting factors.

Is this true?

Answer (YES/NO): NO